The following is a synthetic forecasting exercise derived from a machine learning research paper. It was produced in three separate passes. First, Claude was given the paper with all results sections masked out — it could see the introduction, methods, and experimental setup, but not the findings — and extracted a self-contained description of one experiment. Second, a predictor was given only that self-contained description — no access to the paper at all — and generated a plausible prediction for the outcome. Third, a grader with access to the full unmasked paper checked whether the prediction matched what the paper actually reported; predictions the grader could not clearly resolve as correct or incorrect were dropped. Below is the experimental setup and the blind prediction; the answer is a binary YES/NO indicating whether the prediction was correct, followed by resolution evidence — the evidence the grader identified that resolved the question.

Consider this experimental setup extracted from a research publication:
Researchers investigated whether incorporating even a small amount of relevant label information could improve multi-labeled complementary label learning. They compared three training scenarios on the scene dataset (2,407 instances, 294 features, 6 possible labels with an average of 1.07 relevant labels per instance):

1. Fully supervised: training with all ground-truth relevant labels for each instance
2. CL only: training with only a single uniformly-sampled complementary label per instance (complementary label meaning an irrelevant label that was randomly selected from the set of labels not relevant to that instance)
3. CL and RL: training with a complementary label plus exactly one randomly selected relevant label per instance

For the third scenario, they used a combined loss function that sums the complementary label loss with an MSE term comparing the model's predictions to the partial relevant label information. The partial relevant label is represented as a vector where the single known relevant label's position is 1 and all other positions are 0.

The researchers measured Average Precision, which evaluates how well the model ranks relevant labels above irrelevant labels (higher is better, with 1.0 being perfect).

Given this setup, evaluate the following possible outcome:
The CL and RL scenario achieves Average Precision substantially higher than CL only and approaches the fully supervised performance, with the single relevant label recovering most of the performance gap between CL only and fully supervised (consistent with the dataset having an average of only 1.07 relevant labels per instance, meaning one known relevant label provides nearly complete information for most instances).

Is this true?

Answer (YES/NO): YES